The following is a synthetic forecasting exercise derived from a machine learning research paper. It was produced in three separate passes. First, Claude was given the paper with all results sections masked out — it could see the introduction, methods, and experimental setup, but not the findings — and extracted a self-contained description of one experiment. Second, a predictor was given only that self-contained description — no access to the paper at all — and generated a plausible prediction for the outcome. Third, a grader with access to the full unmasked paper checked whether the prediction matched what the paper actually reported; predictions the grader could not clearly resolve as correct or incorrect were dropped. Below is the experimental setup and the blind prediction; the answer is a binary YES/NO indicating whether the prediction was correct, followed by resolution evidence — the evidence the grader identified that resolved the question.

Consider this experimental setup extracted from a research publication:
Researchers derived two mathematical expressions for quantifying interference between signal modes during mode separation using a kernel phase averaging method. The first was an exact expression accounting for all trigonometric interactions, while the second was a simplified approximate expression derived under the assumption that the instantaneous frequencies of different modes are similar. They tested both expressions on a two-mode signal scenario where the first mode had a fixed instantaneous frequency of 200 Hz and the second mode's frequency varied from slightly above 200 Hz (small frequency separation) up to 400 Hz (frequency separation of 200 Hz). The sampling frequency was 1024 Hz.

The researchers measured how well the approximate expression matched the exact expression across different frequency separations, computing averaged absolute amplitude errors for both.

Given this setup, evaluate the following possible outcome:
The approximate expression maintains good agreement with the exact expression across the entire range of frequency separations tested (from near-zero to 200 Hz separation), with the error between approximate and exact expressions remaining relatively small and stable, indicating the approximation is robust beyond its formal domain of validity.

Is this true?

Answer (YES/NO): NO